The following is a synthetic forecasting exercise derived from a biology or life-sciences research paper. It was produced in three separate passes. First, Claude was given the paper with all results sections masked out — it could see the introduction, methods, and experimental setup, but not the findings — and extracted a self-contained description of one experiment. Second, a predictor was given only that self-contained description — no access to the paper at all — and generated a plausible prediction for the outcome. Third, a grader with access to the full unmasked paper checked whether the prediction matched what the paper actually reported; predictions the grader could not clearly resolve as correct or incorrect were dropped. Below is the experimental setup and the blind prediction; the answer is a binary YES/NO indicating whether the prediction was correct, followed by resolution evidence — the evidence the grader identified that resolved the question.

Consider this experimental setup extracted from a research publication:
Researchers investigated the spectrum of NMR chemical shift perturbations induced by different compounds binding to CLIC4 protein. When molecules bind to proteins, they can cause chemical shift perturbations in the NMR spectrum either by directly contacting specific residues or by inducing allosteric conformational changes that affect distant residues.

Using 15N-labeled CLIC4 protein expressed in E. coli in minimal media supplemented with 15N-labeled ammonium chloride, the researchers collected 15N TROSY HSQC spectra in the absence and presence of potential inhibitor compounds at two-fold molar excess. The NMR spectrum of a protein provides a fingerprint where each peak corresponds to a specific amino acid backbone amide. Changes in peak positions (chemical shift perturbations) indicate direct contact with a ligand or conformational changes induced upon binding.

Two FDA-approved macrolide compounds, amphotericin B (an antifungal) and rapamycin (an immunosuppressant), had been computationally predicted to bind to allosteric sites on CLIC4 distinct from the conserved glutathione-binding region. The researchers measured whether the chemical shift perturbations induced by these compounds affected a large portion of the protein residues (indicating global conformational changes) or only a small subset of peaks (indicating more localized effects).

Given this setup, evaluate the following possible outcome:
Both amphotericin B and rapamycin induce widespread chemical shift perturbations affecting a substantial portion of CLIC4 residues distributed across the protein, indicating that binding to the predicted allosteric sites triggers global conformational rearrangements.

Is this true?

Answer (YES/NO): NO